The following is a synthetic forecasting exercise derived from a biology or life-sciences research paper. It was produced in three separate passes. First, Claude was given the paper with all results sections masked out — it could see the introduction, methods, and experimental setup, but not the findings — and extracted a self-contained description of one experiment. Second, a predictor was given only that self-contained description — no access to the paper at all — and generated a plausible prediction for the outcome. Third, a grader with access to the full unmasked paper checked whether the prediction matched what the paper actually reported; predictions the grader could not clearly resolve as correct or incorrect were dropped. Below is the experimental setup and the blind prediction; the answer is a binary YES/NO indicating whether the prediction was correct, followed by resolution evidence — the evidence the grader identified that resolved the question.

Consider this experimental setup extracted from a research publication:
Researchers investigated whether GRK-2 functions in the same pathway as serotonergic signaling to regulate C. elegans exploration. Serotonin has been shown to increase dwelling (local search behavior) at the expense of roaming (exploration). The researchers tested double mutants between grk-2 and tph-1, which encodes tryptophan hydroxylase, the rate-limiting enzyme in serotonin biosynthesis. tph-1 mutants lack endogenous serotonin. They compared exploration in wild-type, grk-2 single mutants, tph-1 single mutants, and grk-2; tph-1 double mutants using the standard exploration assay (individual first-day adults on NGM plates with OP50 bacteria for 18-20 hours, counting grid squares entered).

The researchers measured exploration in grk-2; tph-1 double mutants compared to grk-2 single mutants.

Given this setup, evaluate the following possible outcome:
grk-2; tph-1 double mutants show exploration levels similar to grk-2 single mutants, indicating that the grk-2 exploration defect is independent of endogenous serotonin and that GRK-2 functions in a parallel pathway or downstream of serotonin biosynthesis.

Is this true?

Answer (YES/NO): NO